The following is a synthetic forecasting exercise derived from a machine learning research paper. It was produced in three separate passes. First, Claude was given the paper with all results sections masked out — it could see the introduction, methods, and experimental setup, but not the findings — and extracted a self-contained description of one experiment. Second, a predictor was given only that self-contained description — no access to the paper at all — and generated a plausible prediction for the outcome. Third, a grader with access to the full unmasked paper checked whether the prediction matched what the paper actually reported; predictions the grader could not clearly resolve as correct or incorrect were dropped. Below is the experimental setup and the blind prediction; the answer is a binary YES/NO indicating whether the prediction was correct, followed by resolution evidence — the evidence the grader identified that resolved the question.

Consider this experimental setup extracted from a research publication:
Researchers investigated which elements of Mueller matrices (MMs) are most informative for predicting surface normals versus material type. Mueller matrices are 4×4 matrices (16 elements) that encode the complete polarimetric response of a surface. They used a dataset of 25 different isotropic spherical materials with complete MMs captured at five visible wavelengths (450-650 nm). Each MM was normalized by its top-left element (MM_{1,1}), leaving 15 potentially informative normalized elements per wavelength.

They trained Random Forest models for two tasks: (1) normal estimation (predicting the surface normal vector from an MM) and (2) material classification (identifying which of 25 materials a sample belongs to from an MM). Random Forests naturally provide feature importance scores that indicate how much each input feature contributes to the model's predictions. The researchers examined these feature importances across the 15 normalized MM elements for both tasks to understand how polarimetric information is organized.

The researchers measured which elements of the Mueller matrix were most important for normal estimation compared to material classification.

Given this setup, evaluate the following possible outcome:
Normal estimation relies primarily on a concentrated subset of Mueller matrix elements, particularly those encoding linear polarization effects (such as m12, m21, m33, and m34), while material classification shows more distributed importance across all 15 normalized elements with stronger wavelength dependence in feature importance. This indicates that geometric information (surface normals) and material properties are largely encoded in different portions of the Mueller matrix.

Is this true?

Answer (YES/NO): NO